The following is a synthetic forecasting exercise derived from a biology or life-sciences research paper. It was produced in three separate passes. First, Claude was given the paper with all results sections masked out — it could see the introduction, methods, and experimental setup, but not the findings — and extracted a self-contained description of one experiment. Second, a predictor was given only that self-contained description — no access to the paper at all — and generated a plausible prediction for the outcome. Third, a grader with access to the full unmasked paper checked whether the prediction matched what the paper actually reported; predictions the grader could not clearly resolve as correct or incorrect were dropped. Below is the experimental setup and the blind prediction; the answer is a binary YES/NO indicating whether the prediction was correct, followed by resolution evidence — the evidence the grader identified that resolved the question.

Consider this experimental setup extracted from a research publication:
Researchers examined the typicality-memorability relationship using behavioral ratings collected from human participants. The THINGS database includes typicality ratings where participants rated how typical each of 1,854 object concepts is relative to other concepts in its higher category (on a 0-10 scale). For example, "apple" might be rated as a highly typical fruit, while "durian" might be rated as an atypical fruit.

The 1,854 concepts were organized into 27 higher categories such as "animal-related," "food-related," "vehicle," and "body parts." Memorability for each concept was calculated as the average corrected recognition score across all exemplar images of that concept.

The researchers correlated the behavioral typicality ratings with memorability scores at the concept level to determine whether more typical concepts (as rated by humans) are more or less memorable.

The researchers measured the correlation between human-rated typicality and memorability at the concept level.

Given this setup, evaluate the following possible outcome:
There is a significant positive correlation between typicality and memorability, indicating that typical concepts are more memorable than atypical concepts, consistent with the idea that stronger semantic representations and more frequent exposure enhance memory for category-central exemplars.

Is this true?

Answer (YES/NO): NO